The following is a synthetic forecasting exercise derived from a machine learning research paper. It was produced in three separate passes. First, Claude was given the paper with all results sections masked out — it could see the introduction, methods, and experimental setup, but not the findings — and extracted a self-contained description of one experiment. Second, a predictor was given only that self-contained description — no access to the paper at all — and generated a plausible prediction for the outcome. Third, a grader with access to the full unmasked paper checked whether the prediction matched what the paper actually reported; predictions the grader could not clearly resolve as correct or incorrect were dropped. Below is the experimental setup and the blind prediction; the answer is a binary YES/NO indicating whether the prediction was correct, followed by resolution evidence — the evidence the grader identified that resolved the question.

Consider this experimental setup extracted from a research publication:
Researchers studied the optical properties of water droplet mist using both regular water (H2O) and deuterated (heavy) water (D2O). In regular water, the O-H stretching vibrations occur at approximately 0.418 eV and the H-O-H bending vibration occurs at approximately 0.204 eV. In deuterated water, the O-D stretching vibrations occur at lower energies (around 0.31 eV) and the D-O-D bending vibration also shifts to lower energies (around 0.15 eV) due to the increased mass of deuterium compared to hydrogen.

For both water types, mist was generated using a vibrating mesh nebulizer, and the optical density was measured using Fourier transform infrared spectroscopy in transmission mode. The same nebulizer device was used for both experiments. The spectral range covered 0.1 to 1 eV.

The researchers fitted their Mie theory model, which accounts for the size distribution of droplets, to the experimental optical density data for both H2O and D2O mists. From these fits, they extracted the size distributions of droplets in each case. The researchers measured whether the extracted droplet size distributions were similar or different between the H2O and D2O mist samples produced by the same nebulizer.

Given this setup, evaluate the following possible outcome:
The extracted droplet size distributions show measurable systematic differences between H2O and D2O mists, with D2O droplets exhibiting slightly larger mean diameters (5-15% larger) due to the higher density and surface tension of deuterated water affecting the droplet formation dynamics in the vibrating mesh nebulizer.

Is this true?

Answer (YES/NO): NO